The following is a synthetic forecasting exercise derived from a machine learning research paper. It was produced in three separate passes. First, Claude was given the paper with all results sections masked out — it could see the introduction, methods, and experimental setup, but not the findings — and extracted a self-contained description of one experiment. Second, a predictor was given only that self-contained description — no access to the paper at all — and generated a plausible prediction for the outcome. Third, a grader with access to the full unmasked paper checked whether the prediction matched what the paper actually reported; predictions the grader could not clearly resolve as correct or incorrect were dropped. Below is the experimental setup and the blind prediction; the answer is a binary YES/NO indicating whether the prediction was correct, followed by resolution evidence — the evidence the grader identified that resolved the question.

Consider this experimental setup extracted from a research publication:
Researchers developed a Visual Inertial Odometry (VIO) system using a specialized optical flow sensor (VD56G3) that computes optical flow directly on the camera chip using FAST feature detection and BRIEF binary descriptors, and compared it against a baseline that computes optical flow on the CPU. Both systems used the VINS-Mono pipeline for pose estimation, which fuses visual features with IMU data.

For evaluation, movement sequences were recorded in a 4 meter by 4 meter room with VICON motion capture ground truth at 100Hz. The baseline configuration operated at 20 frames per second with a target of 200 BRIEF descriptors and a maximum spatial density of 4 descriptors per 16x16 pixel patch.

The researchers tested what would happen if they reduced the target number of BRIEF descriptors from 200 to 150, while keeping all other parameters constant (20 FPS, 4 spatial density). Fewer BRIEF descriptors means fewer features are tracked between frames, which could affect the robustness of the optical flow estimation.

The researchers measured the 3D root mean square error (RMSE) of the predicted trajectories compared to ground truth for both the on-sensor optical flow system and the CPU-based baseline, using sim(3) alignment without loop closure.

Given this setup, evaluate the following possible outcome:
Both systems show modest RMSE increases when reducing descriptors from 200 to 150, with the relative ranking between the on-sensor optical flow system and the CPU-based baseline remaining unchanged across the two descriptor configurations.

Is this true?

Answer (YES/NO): NO